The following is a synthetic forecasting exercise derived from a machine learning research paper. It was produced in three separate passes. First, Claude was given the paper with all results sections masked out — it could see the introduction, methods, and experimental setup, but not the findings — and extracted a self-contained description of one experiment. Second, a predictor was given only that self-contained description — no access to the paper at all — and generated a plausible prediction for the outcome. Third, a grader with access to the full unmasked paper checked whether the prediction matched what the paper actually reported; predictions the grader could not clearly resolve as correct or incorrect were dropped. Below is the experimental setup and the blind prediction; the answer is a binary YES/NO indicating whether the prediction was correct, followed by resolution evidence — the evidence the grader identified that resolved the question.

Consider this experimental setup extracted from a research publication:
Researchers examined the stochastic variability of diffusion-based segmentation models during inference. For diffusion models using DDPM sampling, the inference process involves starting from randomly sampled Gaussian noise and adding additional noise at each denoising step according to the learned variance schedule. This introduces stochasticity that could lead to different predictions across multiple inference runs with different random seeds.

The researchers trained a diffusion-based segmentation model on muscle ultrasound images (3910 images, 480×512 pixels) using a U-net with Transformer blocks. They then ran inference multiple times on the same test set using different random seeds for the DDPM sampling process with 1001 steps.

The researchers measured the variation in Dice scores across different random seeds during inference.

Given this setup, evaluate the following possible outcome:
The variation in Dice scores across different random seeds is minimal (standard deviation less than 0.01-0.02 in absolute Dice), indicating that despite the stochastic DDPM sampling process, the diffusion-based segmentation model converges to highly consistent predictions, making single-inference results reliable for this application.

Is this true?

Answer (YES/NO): YES